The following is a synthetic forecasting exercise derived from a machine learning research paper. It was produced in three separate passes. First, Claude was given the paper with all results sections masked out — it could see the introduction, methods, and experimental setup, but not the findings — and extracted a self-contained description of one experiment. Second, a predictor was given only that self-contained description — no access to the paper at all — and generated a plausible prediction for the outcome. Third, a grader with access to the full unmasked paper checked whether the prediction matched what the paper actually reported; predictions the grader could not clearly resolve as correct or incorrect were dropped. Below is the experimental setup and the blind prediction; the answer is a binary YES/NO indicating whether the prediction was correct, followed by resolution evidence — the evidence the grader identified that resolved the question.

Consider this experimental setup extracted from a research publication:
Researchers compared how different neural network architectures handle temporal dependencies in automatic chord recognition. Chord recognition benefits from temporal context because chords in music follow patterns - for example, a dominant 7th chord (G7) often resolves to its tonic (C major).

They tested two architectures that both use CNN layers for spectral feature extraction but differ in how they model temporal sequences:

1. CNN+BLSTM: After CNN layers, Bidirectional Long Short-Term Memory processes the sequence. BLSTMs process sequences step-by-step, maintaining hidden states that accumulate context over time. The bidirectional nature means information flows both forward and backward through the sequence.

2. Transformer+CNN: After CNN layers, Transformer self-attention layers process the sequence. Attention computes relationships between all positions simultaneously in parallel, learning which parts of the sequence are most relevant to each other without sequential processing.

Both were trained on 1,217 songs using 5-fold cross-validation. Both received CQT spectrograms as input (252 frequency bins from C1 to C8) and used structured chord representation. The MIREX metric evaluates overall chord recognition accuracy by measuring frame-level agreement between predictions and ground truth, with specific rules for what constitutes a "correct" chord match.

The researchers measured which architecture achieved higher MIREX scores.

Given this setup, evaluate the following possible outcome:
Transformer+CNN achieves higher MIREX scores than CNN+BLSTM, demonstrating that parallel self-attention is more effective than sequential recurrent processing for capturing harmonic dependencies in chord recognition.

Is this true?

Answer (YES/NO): NO